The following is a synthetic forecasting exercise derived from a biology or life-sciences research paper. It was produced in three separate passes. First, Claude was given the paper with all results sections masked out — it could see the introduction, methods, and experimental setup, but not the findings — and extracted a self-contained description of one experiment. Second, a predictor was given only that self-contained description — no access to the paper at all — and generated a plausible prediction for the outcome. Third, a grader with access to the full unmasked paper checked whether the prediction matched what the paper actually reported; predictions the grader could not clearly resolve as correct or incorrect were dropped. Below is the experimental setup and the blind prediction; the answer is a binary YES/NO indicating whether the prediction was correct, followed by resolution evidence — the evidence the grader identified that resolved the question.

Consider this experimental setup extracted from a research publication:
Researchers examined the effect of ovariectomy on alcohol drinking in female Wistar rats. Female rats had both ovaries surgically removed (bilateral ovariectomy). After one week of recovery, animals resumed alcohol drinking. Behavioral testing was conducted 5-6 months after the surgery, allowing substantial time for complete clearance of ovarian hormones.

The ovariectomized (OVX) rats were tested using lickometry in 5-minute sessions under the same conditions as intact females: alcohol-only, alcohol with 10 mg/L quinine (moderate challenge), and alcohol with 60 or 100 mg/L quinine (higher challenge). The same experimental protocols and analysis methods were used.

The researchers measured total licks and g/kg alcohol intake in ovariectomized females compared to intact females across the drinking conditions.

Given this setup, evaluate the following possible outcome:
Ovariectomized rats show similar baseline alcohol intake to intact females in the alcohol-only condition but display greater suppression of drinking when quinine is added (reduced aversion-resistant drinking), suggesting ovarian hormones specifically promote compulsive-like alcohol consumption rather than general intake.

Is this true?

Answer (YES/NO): NO